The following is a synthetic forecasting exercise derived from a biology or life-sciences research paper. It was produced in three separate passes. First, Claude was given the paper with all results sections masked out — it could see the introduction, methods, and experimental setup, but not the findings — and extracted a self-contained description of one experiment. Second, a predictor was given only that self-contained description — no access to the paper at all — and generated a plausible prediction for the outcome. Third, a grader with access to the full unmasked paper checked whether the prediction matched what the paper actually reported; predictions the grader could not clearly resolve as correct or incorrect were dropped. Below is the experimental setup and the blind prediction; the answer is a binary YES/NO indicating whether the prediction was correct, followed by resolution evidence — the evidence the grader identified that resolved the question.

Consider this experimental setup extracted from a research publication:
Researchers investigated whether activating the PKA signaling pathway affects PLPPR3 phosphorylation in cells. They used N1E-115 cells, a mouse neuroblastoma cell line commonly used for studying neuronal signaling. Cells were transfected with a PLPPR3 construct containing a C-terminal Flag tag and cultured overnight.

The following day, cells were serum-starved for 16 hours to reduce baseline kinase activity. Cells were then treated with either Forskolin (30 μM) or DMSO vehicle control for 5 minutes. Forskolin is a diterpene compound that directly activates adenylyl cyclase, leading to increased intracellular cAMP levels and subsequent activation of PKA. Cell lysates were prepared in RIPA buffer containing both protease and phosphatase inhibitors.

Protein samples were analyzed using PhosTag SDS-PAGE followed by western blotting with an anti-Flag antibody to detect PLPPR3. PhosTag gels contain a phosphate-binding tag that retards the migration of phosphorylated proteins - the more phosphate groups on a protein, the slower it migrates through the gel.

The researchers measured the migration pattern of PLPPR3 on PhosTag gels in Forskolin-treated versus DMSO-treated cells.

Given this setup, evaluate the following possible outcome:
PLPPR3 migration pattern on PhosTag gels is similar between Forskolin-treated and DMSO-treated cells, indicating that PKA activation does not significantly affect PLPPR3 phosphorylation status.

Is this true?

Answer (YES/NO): NO